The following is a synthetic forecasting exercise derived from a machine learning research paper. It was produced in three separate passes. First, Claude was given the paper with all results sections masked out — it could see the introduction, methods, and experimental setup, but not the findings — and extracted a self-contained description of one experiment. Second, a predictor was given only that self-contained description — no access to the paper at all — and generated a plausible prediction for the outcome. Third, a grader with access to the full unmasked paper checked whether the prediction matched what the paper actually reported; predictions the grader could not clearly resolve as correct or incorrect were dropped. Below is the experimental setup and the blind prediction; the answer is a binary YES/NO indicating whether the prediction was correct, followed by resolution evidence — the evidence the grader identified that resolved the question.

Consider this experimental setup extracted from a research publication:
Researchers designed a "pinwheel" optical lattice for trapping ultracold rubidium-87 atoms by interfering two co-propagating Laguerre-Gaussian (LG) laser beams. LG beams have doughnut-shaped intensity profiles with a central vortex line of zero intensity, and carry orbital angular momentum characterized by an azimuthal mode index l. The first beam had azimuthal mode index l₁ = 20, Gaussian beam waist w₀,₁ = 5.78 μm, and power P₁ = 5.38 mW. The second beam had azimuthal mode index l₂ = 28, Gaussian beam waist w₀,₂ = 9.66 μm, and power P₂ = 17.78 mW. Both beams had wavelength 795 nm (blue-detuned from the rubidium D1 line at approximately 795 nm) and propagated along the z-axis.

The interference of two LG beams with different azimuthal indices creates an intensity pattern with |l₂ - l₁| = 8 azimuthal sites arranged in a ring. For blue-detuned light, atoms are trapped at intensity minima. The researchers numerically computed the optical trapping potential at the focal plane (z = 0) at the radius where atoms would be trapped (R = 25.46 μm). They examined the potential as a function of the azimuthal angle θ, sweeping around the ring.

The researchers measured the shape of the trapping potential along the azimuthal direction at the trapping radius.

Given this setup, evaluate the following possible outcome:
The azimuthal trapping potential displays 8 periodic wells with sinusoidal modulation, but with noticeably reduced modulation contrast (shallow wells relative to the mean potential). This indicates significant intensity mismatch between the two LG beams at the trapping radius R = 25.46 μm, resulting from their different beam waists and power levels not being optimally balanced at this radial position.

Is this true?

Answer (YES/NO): NO